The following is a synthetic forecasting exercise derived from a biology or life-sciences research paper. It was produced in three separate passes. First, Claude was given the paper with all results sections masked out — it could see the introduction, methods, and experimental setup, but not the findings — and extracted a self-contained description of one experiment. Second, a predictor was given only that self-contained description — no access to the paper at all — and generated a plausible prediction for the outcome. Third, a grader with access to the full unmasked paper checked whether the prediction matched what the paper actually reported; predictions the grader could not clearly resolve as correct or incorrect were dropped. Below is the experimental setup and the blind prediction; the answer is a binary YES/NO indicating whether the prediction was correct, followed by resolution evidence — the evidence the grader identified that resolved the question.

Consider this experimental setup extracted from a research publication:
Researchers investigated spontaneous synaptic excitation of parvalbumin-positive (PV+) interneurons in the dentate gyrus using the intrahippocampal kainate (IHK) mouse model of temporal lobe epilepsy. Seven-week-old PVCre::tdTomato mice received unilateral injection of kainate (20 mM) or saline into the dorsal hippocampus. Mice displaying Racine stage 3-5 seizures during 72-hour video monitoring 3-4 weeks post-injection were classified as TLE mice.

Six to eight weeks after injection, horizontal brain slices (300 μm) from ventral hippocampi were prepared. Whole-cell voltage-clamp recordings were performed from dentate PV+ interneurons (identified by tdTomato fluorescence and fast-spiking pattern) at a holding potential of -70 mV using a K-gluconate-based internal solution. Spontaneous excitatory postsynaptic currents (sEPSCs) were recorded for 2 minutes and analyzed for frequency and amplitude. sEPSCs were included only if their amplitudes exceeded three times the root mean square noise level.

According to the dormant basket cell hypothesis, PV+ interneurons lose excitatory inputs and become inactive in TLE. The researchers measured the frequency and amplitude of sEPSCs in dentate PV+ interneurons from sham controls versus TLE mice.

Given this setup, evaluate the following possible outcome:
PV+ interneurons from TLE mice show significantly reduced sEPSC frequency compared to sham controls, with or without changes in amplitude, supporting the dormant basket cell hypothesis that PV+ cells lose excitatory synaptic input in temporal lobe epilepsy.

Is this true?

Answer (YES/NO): NO